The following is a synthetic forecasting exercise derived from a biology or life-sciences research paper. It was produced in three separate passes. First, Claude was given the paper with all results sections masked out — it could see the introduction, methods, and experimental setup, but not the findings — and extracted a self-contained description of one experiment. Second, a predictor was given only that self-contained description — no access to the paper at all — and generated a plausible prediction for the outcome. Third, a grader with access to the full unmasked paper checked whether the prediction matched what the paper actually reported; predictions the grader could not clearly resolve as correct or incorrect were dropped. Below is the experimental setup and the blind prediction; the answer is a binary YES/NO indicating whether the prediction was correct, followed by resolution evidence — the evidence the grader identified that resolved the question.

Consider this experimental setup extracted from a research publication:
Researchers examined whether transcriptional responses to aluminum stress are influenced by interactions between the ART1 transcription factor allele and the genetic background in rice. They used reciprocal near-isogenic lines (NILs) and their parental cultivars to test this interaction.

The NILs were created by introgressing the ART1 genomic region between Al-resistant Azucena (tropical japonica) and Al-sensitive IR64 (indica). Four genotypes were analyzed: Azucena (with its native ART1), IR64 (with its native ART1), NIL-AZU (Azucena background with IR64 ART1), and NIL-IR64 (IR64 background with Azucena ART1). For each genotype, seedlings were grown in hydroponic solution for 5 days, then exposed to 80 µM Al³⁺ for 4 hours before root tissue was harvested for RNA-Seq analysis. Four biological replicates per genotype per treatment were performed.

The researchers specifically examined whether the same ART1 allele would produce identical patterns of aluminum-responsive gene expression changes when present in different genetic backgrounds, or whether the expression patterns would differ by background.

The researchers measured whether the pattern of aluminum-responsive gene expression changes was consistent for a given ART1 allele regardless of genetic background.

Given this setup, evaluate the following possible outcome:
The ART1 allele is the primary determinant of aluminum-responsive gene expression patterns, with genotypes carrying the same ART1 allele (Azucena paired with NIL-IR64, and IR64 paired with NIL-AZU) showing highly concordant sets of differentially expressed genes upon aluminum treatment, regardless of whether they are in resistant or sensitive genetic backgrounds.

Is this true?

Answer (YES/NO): NO